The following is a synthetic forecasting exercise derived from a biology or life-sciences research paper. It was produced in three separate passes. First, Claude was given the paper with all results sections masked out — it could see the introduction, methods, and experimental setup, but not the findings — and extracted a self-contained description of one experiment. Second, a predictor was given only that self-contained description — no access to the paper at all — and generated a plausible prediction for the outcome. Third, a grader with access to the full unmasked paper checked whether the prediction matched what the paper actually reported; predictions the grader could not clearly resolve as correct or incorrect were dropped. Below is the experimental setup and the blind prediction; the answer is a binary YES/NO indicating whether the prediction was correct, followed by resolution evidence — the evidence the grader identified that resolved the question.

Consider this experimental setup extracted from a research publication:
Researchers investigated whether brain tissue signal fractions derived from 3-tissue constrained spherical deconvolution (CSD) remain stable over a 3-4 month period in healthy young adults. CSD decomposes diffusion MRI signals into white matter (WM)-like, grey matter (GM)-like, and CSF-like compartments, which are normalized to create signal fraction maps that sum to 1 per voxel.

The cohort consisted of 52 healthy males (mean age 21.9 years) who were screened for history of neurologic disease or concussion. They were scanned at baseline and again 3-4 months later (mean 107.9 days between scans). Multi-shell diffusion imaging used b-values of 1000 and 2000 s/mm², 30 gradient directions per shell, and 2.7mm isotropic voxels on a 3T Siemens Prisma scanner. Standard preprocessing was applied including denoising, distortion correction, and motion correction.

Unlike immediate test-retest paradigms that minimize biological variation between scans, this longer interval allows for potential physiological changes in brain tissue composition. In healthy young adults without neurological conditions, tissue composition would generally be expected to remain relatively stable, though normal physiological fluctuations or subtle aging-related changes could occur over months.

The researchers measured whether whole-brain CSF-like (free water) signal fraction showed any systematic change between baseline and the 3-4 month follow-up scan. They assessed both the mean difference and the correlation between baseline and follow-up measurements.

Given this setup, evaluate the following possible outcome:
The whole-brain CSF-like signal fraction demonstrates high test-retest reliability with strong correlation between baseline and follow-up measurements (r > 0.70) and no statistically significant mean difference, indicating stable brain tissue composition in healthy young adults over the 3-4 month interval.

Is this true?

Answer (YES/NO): YES